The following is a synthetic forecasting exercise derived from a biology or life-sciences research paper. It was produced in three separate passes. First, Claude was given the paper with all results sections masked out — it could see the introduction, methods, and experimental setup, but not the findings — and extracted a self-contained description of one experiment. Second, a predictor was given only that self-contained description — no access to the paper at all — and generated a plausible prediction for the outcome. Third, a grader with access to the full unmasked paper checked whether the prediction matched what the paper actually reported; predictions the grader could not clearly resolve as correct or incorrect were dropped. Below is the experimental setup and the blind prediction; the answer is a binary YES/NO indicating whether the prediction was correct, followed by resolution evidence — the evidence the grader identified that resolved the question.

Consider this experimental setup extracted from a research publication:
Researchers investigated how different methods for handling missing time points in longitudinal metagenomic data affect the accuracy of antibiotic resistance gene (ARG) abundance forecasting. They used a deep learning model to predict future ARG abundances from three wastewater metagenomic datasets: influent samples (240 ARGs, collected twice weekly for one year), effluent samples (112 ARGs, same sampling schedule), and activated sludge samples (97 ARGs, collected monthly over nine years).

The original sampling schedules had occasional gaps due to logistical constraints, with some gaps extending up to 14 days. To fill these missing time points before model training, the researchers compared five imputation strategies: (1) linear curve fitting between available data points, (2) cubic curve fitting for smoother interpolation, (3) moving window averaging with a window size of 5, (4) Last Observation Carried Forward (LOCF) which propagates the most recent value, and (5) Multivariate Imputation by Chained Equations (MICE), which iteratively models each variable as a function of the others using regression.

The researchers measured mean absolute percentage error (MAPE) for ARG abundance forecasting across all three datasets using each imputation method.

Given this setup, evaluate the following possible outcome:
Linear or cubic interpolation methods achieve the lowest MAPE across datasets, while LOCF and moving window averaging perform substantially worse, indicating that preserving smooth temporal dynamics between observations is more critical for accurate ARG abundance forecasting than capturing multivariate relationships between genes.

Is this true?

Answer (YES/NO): NO